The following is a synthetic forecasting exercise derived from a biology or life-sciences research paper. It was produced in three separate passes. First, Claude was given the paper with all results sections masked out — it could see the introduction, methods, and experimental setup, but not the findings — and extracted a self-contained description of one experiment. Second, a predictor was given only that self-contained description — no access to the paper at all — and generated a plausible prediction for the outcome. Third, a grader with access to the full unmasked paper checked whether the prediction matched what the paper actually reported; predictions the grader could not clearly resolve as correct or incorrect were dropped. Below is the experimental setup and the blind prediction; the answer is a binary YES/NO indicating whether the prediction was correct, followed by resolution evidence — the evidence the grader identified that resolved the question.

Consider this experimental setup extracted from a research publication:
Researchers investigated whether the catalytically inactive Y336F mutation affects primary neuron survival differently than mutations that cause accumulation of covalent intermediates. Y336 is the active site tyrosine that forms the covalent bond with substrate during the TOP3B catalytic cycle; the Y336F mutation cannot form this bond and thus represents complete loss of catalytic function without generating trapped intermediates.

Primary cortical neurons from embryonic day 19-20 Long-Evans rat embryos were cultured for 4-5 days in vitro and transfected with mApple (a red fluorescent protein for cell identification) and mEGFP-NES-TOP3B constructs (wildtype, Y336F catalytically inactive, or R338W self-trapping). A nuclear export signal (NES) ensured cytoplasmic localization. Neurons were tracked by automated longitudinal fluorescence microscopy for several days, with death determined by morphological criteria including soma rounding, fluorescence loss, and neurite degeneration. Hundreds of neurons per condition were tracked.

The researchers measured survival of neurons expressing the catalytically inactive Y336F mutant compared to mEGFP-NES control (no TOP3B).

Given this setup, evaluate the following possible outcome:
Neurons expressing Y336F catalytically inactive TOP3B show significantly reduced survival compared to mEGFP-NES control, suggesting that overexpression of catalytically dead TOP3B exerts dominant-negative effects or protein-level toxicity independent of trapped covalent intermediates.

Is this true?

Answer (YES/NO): YES